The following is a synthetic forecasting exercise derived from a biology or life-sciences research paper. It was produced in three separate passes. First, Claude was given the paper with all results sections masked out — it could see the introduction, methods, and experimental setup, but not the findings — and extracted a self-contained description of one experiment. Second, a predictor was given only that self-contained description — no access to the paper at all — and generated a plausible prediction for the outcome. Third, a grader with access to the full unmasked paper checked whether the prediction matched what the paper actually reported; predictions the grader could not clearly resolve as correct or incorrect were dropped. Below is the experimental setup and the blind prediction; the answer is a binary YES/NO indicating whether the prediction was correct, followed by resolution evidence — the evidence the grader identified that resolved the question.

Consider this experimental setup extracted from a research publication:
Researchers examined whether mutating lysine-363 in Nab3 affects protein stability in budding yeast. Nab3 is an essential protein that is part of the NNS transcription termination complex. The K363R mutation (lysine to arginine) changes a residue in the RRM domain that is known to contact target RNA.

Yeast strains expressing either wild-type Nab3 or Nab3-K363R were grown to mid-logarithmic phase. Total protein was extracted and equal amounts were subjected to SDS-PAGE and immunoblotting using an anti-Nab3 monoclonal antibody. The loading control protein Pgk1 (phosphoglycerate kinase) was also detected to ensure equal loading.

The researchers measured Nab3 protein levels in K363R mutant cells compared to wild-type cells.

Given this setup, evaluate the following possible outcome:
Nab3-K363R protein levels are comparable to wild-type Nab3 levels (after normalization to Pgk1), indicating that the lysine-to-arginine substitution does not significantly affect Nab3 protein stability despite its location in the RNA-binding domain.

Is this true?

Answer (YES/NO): NO